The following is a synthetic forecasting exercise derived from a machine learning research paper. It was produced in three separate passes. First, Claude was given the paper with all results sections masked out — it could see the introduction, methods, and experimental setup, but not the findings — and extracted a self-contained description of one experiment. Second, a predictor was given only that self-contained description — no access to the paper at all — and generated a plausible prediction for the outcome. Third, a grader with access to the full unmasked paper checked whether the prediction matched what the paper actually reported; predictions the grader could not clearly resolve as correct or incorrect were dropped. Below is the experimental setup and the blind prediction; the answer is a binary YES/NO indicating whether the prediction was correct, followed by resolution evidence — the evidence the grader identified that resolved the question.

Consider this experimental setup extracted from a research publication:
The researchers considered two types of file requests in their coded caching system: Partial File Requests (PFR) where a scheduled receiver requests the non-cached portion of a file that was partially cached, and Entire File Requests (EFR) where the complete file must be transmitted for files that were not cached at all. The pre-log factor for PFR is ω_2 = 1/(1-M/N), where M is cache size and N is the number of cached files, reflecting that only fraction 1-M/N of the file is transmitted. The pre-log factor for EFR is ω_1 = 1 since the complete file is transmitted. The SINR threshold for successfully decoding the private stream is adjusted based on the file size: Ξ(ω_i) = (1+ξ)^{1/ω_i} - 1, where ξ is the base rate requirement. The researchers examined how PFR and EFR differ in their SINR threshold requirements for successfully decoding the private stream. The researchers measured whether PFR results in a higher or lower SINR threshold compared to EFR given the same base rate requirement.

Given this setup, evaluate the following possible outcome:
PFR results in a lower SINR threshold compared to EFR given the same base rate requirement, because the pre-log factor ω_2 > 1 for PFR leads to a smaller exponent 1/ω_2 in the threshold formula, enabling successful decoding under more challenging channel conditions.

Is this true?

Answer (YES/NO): YES